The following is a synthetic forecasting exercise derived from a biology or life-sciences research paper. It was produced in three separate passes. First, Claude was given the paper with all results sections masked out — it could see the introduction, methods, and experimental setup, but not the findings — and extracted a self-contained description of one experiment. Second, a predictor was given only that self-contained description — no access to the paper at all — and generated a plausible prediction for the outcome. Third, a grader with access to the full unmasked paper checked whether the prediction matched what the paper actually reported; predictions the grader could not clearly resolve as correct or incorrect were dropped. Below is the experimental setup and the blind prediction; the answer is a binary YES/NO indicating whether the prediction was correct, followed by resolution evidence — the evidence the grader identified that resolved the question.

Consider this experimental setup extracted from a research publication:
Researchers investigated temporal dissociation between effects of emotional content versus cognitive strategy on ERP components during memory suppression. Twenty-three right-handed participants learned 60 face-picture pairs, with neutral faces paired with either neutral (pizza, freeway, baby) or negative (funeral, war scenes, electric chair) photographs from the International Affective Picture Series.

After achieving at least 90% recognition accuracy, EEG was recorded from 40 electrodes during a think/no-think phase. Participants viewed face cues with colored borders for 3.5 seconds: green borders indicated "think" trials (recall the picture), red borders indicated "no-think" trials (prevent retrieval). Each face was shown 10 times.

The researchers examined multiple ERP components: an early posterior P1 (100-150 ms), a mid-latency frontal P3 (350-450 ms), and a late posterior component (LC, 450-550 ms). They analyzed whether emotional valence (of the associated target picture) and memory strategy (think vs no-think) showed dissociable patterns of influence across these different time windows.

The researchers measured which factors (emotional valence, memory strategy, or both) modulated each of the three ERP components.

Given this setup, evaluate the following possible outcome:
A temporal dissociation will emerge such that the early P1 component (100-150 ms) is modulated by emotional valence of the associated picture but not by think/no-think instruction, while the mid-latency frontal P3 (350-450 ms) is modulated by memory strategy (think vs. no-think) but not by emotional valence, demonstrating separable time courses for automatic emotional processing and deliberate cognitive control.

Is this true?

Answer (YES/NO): YES